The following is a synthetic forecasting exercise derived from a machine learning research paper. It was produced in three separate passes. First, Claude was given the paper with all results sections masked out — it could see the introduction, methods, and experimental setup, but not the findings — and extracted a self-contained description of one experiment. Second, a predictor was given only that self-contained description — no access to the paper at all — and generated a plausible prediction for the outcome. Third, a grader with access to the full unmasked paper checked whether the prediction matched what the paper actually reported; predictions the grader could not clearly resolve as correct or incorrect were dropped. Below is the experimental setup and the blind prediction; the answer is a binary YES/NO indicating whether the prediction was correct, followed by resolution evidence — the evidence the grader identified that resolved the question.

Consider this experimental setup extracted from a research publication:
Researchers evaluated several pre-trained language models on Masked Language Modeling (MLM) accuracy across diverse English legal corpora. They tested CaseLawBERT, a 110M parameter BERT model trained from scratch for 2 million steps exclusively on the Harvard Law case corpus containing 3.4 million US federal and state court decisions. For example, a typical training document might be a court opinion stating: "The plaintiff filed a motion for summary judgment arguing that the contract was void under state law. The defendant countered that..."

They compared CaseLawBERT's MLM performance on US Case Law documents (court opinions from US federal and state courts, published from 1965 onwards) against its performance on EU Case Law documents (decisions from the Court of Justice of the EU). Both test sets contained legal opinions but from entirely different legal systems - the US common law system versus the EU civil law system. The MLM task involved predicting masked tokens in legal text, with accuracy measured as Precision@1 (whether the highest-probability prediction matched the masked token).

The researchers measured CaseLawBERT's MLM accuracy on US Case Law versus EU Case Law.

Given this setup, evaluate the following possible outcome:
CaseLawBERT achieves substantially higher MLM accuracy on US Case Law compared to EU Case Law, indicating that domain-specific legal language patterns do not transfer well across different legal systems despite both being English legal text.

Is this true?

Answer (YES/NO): NO